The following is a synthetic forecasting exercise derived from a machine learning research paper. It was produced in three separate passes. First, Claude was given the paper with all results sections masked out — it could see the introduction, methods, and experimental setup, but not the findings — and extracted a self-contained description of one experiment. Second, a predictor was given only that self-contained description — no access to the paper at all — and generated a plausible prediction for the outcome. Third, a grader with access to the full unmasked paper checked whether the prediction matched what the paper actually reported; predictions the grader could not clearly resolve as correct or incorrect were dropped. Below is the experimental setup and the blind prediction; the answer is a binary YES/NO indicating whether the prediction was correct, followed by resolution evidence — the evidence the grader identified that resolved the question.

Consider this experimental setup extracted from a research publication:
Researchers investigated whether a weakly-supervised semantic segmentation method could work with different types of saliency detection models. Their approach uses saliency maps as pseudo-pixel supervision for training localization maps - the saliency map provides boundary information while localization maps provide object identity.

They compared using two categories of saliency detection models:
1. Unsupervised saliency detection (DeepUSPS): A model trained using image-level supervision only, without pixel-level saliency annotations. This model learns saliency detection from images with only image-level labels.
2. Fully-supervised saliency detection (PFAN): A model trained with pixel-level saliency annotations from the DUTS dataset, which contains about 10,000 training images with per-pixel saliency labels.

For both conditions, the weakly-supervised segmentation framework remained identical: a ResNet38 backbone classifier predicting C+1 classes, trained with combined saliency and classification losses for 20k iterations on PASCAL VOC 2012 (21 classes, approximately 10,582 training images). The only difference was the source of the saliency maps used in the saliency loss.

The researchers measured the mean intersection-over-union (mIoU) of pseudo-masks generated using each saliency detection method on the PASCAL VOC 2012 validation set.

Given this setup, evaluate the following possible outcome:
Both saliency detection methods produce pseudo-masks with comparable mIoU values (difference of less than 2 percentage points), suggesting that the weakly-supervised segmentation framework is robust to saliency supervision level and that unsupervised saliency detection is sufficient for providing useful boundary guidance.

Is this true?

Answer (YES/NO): NO